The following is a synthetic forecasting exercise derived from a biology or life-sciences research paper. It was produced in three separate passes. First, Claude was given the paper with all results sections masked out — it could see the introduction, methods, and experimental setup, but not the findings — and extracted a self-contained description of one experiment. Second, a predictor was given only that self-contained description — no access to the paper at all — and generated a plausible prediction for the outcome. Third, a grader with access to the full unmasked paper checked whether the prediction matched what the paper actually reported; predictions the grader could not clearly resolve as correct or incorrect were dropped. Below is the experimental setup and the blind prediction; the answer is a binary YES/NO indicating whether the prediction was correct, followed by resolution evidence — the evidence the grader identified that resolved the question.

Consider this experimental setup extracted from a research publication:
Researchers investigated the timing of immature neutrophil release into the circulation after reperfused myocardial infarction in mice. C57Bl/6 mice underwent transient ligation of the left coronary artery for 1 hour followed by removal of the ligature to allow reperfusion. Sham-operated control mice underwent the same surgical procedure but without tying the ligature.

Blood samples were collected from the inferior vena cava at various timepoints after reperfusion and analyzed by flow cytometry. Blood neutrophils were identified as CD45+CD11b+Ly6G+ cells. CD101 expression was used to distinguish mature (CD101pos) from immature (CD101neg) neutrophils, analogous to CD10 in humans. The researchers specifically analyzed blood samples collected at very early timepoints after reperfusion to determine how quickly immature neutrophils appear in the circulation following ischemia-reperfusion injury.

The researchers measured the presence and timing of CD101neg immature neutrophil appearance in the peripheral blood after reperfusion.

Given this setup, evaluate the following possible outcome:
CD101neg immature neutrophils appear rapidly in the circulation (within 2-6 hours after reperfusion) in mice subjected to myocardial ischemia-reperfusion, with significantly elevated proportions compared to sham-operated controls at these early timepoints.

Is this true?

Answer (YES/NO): NO